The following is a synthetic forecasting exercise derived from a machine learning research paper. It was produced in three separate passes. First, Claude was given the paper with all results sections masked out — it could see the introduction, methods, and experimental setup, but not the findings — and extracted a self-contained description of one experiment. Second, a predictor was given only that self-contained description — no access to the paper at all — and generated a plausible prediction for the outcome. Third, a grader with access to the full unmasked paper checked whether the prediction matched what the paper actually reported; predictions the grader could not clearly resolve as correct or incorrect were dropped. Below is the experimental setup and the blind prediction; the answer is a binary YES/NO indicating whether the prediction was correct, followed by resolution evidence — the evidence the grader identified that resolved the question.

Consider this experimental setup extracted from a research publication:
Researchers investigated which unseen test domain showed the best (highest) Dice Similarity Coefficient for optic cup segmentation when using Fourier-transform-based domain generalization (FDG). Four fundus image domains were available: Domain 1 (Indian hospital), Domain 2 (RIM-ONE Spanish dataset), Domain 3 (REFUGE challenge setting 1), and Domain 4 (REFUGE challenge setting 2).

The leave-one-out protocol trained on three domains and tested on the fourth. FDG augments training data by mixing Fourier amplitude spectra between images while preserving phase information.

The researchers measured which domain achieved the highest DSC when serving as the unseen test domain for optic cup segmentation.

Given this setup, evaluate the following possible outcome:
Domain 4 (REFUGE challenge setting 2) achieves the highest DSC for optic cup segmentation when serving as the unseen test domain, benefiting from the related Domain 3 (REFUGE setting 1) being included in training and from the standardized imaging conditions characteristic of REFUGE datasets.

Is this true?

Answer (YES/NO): YES